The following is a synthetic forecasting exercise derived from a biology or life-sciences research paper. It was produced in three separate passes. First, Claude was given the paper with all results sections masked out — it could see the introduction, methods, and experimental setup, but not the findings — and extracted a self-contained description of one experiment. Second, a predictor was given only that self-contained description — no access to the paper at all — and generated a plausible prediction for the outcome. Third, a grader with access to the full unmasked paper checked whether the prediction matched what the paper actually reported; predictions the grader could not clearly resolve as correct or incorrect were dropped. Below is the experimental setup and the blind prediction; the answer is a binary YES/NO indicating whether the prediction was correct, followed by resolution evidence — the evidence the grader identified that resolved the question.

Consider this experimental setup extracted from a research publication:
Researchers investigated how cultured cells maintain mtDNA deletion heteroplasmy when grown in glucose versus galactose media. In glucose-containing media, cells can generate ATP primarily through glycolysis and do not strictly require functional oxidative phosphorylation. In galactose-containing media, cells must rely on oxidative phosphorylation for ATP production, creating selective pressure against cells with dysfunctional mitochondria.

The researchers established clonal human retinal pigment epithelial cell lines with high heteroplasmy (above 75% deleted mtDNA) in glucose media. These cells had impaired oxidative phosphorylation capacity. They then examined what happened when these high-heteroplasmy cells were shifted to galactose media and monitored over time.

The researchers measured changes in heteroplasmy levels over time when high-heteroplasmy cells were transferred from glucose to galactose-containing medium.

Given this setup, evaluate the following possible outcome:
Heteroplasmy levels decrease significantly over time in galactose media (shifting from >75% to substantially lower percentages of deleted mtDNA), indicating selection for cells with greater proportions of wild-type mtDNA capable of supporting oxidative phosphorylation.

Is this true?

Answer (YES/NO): NO